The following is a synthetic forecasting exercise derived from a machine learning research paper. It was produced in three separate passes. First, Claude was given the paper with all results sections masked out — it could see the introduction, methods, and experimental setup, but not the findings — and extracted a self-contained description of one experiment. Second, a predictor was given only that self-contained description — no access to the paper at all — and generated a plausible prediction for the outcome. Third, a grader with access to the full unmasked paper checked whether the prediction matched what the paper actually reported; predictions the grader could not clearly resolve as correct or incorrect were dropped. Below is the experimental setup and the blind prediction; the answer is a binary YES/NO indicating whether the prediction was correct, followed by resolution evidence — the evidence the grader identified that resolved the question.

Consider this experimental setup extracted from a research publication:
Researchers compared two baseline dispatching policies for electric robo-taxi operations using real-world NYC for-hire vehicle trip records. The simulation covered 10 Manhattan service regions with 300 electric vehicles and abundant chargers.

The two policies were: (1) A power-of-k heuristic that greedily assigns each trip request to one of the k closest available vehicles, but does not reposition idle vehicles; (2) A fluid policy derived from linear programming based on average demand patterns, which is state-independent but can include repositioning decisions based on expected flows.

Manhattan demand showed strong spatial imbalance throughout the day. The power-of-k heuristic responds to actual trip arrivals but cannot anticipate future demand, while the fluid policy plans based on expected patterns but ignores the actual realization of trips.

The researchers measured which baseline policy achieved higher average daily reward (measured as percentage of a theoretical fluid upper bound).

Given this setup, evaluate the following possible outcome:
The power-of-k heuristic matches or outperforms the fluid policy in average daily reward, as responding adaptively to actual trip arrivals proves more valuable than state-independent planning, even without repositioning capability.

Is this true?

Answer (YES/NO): YES